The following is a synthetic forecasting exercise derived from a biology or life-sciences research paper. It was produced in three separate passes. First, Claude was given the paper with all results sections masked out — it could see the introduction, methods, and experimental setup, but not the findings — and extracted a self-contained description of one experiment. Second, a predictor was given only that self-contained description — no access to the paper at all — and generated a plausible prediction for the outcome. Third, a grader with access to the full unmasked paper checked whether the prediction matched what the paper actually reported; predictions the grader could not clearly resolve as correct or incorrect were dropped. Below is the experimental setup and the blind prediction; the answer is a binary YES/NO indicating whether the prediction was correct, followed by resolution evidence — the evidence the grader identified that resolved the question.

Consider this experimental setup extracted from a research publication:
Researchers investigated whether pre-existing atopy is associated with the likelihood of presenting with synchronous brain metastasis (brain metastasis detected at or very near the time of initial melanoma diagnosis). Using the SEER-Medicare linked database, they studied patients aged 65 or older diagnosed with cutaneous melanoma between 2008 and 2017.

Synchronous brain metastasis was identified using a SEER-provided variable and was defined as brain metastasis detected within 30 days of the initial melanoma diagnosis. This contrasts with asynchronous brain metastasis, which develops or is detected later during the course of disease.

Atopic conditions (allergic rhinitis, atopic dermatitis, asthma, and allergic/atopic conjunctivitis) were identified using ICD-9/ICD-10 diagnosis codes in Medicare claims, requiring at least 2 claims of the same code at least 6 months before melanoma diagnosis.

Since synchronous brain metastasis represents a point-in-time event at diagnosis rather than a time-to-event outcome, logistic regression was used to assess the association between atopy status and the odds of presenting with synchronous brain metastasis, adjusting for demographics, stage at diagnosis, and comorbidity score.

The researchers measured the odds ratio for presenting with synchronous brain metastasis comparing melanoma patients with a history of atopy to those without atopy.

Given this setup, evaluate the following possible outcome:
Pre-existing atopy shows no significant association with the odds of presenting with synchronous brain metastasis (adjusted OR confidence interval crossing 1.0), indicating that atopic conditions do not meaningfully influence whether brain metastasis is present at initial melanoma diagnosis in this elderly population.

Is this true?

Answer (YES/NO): YES